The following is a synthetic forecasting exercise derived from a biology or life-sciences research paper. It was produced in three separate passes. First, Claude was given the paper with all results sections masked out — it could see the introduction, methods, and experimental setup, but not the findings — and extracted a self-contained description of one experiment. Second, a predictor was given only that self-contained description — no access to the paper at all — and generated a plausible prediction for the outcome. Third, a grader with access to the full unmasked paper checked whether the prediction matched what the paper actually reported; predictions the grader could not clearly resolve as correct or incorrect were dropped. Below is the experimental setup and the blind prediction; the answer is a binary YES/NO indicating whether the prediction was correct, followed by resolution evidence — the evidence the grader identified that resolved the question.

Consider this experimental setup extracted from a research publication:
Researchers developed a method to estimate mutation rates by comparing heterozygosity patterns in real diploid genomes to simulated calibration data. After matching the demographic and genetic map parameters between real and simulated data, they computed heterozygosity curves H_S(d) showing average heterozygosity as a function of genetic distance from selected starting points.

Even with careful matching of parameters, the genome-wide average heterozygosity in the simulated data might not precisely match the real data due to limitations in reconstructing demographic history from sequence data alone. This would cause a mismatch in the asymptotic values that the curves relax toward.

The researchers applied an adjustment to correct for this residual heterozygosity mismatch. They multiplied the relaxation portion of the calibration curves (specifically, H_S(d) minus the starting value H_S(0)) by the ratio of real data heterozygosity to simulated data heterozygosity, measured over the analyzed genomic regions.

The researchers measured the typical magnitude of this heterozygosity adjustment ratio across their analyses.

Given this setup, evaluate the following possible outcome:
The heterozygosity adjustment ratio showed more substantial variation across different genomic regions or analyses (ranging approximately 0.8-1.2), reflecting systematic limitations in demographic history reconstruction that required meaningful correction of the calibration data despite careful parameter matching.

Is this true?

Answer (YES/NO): NO